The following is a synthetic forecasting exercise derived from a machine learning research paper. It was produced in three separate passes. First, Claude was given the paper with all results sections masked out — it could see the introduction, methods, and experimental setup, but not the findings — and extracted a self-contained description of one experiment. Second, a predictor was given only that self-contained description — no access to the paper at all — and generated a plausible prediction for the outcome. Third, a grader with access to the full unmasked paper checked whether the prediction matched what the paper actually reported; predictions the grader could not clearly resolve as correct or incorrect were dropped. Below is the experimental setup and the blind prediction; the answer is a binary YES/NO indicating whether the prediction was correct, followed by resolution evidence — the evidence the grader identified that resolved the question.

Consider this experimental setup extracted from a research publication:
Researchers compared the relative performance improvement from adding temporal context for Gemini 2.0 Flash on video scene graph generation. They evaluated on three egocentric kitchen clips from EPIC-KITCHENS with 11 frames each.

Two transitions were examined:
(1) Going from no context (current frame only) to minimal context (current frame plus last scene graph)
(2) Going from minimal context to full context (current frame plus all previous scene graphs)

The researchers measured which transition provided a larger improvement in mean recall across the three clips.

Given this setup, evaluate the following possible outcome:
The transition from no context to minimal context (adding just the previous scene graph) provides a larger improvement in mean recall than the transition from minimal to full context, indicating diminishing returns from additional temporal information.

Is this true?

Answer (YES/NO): NO